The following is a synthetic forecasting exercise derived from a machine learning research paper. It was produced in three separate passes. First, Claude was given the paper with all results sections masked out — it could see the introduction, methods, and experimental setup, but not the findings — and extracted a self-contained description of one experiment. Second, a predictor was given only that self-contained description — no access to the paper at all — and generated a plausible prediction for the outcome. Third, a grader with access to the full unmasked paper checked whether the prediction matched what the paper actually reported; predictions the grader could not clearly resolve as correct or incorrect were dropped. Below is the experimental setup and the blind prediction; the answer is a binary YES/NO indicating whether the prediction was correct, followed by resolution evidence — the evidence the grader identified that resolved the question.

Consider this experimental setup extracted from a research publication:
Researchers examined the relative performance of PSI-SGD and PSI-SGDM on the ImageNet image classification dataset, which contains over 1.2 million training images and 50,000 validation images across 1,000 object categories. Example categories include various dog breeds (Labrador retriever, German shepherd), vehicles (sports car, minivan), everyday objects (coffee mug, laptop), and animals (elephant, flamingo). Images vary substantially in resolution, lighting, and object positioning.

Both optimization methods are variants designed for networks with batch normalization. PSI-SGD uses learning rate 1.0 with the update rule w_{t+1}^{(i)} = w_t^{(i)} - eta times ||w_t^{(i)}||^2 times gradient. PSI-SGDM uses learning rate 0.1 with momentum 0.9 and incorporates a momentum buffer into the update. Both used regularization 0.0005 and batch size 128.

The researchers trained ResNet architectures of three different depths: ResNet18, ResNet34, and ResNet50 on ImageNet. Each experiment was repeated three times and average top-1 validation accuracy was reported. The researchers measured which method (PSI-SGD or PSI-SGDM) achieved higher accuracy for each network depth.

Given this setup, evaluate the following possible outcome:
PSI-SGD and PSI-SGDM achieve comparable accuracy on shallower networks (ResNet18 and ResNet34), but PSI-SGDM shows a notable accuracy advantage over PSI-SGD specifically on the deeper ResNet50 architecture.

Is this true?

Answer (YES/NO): NO